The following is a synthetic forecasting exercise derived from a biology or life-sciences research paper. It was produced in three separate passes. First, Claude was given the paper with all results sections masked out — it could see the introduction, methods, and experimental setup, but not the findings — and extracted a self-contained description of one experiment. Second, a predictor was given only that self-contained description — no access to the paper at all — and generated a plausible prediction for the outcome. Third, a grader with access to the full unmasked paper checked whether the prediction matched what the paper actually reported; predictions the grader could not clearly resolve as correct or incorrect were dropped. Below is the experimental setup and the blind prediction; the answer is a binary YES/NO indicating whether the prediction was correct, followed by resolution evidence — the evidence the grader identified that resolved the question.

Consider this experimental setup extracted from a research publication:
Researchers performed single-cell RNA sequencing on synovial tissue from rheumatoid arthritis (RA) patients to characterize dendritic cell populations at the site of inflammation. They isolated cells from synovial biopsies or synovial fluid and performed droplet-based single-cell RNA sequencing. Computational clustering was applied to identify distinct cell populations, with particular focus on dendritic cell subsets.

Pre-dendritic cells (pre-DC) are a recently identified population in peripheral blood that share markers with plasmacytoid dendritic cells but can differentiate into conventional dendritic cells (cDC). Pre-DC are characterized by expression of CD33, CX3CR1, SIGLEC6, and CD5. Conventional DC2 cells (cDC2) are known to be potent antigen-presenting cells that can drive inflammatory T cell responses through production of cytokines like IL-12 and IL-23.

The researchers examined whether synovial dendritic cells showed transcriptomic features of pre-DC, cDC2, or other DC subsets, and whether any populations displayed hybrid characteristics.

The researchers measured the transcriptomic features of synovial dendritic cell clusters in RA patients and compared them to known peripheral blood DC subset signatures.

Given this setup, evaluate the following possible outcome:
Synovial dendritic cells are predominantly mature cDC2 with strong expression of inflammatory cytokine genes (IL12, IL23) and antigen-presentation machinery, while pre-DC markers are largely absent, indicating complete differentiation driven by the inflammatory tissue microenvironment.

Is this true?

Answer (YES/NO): NO